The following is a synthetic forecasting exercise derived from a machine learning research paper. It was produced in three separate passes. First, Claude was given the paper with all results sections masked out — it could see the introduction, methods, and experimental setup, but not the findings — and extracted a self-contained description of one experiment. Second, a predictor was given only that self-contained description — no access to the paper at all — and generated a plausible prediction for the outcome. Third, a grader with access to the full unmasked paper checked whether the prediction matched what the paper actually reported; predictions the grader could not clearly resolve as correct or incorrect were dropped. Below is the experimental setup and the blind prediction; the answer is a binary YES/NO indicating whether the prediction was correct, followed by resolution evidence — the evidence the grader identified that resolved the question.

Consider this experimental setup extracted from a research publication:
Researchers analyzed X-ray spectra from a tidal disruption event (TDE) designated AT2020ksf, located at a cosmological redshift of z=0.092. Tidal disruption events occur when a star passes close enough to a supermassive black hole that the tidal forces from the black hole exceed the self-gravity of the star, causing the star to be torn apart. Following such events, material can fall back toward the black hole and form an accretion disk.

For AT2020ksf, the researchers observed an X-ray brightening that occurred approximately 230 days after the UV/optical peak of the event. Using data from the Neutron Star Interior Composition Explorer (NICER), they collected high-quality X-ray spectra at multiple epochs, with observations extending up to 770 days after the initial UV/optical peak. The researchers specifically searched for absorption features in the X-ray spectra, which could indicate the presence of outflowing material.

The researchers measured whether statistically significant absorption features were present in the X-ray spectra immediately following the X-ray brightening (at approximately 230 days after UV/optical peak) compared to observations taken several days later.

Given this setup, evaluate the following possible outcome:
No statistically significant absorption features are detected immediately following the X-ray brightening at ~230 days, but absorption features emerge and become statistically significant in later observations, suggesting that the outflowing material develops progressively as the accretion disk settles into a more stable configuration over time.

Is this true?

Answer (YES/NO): YES